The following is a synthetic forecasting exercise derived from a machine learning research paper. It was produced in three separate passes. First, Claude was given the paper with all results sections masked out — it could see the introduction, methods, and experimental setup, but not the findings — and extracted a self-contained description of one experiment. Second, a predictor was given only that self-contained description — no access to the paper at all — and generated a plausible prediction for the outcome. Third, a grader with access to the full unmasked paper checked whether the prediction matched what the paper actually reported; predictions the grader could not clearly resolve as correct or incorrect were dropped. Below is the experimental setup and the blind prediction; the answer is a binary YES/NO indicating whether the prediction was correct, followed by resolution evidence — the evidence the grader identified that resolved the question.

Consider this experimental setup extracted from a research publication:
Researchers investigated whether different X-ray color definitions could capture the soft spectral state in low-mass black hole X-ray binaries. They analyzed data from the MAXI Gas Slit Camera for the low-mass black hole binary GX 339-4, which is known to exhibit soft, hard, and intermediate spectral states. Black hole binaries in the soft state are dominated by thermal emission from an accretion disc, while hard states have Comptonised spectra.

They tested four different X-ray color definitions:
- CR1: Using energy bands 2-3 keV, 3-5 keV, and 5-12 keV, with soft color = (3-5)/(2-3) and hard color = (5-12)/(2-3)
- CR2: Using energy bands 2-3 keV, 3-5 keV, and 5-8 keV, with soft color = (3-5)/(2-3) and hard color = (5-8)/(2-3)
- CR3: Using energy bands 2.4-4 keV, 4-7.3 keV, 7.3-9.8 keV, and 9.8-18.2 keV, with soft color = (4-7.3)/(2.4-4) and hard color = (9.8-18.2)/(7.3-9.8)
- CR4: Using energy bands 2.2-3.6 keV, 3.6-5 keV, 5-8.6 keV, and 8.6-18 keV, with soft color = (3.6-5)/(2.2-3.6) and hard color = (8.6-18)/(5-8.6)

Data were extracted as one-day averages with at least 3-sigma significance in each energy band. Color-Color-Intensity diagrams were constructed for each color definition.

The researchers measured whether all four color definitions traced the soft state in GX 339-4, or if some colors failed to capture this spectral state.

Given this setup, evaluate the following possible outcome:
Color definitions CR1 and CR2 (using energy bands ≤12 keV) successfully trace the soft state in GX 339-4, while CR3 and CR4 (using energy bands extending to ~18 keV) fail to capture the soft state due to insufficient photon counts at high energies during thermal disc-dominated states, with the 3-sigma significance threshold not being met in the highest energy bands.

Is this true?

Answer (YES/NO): NO